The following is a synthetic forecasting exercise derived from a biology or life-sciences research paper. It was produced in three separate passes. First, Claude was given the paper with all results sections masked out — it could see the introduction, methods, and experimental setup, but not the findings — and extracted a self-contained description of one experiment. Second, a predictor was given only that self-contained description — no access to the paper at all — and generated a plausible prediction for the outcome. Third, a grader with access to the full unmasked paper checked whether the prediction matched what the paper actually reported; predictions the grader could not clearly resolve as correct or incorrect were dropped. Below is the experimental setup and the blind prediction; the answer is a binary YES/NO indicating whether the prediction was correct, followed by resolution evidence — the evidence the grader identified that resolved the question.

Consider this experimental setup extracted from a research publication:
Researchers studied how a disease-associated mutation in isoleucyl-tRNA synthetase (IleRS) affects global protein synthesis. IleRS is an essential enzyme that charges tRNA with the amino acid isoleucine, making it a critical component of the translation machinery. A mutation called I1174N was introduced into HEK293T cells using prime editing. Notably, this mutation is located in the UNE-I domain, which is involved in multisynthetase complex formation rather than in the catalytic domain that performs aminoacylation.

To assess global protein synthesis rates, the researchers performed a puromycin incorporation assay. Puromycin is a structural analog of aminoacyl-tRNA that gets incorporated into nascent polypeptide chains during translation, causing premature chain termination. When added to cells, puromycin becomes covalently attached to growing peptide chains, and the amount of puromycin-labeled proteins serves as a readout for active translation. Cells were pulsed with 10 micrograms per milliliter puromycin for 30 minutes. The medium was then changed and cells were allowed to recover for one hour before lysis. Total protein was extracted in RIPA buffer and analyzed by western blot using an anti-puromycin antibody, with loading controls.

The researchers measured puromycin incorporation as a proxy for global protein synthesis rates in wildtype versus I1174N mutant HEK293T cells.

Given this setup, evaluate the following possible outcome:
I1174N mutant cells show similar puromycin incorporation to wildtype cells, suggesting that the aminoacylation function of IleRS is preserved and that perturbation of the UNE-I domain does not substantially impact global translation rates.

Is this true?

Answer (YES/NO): YES